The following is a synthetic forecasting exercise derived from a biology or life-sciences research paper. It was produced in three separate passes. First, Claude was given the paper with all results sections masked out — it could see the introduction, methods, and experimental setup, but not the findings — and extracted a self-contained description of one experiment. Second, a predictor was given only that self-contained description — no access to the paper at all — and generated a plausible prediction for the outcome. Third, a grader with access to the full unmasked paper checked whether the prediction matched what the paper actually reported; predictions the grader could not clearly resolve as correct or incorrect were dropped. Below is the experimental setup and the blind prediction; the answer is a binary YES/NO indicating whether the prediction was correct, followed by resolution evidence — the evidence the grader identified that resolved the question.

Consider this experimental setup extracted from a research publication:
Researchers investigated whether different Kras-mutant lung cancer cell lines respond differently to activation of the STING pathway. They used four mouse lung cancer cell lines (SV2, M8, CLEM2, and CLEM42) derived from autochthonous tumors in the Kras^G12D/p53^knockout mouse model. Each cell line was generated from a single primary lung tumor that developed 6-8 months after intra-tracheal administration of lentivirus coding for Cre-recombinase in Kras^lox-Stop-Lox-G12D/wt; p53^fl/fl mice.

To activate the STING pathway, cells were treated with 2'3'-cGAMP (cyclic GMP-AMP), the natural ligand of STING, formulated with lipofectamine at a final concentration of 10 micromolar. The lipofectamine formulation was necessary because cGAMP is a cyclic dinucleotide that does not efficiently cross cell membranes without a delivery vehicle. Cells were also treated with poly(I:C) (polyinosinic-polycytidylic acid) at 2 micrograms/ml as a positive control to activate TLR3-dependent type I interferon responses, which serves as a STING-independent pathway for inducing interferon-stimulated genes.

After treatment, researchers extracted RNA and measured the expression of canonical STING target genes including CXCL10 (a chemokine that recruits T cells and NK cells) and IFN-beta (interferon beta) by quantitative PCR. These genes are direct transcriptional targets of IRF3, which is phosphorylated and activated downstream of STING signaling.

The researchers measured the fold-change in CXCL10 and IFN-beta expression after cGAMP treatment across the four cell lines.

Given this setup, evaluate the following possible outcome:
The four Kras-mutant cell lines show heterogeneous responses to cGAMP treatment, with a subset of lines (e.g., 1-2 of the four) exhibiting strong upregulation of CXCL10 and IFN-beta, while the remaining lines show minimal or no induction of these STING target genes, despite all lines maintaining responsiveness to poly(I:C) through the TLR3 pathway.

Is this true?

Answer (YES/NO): NO